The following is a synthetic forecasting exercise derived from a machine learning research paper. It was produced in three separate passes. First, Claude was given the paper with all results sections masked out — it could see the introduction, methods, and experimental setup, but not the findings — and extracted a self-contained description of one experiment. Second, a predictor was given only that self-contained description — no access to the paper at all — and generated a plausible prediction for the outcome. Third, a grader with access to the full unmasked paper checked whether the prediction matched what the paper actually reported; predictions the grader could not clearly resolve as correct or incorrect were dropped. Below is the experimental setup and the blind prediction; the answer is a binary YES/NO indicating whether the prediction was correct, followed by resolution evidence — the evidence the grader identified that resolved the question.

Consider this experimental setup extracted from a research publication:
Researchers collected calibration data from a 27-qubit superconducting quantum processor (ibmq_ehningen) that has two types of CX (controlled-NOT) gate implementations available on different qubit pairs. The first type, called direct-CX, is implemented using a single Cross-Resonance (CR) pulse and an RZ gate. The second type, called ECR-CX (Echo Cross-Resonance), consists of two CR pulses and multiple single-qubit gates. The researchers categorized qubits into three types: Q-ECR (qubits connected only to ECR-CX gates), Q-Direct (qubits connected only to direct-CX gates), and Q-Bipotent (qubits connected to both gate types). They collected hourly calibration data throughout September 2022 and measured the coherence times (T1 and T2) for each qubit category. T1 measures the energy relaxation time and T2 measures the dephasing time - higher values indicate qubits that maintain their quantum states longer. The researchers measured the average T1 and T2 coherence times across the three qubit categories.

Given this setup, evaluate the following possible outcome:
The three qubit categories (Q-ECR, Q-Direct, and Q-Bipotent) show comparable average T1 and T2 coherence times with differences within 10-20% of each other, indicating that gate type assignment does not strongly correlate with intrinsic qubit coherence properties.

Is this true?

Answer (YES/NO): NO